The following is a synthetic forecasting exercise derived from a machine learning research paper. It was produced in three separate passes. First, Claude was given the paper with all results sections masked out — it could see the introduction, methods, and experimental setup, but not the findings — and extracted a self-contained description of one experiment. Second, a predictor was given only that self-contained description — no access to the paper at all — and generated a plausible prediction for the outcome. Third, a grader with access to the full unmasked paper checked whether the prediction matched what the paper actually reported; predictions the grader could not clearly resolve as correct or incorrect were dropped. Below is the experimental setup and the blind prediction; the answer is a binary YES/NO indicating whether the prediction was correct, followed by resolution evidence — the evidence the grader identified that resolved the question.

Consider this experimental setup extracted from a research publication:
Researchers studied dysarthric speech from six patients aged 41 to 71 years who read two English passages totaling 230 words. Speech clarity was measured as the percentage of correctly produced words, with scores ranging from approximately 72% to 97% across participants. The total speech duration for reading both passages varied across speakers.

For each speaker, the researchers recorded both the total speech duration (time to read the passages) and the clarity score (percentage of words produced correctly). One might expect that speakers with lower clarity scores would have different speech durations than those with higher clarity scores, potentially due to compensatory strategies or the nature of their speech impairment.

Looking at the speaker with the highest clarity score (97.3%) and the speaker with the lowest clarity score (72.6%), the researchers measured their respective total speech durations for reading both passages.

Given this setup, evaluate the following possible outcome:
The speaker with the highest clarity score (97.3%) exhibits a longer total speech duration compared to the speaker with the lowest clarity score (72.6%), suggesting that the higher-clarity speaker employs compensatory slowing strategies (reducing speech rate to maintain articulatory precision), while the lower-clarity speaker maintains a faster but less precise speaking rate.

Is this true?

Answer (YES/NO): YES